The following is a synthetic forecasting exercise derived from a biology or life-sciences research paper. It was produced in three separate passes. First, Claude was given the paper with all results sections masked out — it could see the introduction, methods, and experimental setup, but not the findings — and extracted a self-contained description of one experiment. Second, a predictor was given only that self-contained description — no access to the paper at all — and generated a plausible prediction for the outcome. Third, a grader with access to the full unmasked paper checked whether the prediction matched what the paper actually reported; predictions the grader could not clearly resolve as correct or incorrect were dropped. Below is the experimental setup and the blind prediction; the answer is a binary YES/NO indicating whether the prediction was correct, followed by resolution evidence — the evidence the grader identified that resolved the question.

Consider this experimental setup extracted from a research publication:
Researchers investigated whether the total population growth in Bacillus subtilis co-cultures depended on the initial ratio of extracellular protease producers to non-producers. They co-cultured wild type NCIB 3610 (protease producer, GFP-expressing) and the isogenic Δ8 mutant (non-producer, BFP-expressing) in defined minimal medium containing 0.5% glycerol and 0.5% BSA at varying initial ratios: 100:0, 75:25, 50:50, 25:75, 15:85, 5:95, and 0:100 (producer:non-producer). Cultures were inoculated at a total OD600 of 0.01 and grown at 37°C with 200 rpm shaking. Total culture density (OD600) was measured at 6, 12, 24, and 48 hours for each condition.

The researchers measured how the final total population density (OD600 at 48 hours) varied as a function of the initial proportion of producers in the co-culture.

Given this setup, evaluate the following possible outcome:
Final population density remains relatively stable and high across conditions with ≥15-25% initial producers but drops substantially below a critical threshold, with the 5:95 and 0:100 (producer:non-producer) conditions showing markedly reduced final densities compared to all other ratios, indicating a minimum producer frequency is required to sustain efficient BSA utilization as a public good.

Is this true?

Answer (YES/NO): NO